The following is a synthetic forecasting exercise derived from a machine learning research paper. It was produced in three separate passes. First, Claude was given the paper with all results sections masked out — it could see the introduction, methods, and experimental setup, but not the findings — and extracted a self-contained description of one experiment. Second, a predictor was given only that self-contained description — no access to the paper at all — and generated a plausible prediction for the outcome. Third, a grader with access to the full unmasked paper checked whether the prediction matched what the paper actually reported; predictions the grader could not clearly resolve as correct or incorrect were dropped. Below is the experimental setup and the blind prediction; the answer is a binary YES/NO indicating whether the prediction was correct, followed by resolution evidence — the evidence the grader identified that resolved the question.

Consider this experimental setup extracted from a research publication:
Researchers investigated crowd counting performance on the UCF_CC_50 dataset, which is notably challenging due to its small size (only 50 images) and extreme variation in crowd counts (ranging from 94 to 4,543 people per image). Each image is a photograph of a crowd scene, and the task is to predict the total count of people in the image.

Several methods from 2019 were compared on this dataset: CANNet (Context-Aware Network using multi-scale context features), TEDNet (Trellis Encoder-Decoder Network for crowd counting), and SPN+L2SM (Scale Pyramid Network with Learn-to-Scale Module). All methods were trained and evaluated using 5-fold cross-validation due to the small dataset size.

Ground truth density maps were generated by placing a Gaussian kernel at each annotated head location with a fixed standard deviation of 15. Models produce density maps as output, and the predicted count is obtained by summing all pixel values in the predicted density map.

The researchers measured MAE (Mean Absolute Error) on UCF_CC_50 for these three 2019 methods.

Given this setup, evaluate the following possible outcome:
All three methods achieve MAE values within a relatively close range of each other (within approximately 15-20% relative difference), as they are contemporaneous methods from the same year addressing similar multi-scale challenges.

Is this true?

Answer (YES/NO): NO